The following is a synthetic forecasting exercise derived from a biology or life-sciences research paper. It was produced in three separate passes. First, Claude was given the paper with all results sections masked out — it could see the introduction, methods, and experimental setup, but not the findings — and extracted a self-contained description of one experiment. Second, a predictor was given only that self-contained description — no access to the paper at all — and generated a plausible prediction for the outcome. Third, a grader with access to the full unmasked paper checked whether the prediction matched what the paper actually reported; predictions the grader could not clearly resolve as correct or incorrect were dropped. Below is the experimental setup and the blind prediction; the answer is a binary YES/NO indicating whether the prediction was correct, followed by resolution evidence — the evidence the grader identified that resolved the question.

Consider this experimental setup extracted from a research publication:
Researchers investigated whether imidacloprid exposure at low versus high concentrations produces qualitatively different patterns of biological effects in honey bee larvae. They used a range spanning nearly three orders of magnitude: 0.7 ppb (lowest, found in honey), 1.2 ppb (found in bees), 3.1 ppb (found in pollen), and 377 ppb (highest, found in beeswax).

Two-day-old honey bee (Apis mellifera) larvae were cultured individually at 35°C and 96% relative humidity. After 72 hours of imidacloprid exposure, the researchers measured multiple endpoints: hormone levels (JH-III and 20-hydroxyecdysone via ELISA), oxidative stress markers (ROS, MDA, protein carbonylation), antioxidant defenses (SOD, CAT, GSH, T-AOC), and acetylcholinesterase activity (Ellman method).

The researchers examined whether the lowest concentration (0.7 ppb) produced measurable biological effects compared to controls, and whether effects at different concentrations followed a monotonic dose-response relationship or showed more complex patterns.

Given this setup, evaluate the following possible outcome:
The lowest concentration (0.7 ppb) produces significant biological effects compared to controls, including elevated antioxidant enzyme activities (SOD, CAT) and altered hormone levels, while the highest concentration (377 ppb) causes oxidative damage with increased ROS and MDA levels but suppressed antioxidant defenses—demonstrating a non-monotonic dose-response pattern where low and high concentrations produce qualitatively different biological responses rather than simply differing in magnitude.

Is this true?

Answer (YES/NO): NO